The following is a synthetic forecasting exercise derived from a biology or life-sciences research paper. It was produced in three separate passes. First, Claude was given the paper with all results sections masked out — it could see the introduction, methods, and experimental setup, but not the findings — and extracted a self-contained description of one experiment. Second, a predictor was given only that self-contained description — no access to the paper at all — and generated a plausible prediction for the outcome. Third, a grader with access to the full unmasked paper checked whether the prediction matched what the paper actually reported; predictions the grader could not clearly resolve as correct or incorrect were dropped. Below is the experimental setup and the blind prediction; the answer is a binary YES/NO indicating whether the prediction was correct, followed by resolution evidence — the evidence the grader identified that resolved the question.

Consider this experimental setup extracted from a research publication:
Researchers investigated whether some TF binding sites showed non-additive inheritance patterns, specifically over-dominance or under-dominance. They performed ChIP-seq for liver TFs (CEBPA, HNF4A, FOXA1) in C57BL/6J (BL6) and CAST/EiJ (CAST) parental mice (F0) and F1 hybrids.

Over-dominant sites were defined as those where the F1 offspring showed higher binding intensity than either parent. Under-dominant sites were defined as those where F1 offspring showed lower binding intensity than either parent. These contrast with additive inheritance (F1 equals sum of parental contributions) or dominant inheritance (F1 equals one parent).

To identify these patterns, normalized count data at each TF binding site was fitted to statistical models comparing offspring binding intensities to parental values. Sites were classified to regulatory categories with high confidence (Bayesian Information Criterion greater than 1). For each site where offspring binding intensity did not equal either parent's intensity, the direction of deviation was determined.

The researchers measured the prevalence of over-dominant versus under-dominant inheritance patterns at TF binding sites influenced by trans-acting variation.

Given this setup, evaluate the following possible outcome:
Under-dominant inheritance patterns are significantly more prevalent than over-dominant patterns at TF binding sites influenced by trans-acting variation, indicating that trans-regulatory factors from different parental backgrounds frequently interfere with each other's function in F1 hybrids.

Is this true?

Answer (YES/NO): NO